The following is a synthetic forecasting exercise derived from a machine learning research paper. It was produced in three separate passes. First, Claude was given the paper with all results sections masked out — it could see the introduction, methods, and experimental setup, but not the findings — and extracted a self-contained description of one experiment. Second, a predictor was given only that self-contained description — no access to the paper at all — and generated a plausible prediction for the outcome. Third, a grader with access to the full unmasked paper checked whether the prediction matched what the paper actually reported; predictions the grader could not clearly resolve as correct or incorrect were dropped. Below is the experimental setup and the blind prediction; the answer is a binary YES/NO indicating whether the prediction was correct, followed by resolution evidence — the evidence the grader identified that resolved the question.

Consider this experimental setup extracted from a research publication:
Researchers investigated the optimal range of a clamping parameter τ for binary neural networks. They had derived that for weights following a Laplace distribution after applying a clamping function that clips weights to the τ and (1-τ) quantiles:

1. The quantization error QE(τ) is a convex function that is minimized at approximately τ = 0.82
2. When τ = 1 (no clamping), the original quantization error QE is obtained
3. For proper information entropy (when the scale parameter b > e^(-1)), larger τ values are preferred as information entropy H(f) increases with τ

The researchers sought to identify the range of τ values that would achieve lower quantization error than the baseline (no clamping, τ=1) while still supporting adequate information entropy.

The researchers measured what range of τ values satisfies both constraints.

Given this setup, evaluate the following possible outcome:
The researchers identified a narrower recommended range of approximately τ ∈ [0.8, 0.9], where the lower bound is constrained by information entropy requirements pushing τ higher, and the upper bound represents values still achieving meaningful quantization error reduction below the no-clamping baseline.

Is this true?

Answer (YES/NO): NO